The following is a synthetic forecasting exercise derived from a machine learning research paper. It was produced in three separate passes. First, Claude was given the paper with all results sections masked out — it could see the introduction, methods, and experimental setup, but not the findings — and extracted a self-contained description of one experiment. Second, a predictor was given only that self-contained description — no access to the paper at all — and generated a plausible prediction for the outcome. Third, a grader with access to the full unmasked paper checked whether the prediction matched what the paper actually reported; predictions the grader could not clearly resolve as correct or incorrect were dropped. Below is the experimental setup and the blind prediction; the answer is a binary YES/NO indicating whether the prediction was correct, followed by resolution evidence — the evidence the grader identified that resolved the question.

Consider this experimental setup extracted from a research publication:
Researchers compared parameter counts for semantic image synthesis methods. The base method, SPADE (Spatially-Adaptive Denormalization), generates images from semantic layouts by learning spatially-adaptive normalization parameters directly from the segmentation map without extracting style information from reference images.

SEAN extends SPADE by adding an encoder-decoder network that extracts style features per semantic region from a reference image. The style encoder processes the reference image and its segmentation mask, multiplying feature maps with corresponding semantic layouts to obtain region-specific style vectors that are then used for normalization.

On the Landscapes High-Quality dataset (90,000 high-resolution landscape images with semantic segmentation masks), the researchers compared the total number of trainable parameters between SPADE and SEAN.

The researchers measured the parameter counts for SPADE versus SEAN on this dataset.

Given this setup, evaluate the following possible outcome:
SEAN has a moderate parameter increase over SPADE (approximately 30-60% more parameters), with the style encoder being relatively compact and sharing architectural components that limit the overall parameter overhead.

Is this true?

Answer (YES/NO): NO